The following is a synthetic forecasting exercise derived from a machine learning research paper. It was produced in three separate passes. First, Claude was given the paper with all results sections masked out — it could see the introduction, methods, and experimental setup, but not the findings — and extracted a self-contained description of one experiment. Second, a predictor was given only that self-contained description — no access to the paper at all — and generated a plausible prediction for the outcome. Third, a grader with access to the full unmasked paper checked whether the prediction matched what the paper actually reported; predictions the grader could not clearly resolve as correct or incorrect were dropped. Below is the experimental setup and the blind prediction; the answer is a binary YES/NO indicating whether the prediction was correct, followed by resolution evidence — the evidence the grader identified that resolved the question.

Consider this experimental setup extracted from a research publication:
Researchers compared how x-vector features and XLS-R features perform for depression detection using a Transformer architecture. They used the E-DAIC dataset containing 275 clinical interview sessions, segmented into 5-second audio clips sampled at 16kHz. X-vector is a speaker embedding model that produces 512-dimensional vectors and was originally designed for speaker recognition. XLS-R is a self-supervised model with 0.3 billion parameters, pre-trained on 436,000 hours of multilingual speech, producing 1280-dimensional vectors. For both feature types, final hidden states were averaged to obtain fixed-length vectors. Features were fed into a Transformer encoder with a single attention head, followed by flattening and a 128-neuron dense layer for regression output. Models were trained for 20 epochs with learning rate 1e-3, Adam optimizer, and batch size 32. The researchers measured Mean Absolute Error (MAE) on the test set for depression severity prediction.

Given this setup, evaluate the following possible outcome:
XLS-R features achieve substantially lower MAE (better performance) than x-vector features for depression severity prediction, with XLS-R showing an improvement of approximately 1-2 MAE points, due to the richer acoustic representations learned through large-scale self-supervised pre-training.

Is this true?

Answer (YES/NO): NO